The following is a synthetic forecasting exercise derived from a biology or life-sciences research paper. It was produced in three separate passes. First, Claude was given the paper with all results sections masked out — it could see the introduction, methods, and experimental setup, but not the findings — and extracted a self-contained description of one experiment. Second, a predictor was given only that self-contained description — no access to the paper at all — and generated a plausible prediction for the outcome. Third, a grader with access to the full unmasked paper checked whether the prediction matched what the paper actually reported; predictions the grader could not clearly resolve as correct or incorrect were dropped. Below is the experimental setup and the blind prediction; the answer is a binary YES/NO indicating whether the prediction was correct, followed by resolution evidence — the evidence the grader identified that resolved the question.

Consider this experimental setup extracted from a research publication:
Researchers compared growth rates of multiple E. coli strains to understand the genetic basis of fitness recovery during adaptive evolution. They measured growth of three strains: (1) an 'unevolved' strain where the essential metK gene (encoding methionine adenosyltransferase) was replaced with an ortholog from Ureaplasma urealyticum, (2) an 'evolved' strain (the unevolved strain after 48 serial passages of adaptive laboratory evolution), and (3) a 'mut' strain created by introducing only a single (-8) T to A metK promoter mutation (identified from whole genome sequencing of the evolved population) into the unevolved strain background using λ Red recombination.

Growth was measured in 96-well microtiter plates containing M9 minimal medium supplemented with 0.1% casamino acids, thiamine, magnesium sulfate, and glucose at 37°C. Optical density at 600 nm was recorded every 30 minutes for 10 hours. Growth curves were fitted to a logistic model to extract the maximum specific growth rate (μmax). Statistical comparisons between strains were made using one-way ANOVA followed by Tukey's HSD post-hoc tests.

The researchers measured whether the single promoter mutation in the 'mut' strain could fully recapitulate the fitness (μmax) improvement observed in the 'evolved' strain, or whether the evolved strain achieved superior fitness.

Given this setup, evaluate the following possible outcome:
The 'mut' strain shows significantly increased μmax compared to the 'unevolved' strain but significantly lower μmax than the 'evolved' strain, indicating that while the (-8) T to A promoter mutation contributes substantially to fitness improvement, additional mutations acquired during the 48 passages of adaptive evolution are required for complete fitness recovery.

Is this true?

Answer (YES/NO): NO